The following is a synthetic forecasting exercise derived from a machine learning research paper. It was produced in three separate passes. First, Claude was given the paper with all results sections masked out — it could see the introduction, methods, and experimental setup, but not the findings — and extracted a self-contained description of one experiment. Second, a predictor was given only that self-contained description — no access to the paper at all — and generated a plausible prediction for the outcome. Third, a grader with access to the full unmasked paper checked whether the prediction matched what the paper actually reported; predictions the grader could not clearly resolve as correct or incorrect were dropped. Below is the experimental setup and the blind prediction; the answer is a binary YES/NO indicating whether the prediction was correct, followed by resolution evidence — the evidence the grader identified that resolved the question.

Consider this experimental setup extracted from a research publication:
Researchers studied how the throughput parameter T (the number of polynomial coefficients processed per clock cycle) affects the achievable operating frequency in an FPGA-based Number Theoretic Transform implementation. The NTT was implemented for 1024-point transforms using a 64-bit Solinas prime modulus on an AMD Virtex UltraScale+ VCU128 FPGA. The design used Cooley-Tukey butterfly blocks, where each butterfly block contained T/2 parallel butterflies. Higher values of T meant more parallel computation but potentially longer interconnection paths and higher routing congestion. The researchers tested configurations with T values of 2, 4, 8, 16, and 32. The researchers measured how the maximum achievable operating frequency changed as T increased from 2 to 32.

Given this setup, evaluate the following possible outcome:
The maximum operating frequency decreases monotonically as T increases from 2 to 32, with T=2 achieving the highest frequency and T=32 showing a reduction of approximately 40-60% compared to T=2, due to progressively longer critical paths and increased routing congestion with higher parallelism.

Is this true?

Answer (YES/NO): YES